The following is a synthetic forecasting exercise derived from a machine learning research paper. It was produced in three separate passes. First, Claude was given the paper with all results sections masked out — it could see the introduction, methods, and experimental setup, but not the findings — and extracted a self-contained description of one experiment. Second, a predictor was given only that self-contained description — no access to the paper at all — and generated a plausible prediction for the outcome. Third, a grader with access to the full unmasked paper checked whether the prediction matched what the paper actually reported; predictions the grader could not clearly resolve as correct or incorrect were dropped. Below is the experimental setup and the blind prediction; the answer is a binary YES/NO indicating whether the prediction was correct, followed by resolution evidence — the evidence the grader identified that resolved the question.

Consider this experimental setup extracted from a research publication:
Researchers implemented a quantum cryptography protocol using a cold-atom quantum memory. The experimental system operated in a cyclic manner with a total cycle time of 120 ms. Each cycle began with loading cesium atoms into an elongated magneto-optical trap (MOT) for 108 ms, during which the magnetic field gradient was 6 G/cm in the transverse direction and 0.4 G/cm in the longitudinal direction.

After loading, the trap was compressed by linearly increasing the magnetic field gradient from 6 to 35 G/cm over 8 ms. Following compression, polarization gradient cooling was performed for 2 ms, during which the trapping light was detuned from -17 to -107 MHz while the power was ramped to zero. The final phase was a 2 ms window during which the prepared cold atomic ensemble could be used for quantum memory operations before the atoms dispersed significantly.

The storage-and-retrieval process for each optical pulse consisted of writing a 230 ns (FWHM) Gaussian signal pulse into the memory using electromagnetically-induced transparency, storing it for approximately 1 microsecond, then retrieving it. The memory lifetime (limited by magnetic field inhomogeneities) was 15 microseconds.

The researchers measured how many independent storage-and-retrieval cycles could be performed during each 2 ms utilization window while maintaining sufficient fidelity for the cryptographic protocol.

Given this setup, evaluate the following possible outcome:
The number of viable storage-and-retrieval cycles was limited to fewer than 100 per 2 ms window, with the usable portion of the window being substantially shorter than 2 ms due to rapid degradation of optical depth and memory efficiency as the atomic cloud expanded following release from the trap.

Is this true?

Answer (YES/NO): NO